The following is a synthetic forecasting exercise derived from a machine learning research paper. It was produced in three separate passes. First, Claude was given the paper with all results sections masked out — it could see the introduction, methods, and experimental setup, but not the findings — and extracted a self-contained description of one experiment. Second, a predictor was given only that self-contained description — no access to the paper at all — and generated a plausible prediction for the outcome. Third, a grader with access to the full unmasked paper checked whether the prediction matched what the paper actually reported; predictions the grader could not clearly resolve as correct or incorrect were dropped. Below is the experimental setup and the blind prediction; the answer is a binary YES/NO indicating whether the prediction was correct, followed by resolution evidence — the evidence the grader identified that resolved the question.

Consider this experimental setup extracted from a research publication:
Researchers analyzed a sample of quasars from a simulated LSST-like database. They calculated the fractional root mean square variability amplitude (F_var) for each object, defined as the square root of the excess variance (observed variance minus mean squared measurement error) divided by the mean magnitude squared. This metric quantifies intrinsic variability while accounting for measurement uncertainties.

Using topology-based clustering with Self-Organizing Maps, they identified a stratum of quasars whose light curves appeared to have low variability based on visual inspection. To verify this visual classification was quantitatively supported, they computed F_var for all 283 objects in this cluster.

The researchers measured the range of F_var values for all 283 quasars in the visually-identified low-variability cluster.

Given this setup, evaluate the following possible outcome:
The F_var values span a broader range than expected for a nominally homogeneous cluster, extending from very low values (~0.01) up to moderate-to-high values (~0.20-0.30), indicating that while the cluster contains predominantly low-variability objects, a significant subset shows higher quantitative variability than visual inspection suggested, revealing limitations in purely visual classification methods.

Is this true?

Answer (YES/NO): NO